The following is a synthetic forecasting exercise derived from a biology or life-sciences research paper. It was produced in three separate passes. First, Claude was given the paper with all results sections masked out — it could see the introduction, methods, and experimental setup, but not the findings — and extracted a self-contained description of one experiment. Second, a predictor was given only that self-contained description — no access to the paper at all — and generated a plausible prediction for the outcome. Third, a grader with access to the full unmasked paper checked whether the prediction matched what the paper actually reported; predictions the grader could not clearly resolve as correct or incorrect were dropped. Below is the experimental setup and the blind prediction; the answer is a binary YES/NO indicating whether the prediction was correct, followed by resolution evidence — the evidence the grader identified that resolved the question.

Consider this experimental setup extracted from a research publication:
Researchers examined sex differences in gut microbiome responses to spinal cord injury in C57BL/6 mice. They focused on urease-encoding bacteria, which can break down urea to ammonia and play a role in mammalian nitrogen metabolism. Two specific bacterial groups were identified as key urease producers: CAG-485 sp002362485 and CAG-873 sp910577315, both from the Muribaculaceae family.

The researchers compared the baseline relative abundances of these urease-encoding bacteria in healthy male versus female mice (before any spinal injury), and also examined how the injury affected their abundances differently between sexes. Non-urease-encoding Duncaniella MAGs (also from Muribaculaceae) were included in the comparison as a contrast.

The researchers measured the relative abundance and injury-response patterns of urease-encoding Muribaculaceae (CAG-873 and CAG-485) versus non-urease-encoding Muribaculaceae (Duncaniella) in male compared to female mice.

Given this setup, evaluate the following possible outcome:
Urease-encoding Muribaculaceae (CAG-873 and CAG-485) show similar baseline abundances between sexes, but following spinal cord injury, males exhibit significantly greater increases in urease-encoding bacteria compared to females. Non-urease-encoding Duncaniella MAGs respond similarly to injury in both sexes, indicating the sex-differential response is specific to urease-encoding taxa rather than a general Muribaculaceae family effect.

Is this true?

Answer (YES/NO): NO